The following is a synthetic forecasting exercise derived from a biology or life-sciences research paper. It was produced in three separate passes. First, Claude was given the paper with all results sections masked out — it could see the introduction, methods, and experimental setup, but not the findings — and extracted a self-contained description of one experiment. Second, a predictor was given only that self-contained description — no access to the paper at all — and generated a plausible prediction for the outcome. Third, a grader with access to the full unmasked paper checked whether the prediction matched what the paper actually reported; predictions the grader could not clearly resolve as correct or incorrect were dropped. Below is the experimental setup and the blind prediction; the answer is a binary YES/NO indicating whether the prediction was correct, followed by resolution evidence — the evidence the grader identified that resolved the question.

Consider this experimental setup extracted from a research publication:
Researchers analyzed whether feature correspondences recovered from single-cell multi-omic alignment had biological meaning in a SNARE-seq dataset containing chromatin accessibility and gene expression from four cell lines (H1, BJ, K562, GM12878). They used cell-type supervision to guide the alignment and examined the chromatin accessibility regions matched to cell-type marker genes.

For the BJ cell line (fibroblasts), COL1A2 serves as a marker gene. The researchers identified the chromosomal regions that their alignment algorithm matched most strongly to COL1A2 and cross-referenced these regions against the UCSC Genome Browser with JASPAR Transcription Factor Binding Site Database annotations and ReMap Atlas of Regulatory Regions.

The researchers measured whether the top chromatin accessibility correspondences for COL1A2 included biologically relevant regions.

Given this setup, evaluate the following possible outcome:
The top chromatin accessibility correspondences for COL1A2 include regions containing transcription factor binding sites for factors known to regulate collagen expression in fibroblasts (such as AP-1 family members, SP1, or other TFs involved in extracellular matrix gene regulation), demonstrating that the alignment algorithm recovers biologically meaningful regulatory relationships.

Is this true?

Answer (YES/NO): YES